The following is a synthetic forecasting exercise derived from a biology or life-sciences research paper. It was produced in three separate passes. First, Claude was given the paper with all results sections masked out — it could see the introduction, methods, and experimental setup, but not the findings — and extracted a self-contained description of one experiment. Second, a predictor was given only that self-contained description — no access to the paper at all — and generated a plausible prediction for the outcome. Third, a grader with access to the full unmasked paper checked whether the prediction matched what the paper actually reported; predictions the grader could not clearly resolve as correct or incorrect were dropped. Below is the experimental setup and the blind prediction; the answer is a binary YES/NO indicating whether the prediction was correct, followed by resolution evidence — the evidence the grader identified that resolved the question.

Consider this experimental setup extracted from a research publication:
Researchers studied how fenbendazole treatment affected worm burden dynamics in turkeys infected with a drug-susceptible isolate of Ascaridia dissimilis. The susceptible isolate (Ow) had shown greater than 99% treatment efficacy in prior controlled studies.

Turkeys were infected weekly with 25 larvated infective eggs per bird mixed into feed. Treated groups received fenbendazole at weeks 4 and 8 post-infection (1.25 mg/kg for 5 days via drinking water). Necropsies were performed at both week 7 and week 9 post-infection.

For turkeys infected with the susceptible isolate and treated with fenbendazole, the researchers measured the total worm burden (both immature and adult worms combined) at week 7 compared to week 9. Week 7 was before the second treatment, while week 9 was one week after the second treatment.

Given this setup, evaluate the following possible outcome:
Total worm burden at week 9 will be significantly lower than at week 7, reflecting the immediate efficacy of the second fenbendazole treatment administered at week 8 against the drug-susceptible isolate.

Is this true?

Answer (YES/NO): NO